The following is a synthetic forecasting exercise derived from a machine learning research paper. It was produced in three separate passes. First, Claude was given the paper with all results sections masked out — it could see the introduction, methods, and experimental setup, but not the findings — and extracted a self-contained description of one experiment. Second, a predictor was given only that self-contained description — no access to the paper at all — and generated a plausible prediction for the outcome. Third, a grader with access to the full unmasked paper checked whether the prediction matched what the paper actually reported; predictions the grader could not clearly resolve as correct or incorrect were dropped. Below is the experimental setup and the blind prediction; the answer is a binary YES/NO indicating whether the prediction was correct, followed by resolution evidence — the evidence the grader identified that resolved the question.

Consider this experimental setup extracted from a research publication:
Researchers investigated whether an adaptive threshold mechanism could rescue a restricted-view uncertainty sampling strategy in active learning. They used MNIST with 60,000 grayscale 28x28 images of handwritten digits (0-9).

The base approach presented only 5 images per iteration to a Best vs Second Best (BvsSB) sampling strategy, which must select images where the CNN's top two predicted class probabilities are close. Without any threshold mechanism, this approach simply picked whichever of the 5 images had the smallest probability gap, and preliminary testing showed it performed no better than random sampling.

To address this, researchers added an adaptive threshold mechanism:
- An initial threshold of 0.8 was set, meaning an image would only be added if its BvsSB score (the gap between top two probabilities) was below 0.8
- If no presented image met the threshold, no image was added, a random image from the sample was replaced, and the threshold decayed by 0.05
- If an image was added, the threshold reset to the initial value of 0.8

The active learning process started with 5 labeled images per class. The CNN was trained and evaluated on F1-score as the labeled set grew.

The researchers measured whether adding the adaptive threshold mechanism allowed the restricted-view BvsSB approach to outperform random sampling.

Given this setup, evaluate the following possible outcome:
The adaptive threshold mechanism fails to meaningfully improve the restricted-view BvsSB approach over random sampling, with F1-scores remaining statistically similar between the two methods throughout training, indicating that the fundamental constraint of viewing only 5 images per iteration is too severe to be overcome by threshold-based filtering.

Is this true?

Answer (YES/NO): NO